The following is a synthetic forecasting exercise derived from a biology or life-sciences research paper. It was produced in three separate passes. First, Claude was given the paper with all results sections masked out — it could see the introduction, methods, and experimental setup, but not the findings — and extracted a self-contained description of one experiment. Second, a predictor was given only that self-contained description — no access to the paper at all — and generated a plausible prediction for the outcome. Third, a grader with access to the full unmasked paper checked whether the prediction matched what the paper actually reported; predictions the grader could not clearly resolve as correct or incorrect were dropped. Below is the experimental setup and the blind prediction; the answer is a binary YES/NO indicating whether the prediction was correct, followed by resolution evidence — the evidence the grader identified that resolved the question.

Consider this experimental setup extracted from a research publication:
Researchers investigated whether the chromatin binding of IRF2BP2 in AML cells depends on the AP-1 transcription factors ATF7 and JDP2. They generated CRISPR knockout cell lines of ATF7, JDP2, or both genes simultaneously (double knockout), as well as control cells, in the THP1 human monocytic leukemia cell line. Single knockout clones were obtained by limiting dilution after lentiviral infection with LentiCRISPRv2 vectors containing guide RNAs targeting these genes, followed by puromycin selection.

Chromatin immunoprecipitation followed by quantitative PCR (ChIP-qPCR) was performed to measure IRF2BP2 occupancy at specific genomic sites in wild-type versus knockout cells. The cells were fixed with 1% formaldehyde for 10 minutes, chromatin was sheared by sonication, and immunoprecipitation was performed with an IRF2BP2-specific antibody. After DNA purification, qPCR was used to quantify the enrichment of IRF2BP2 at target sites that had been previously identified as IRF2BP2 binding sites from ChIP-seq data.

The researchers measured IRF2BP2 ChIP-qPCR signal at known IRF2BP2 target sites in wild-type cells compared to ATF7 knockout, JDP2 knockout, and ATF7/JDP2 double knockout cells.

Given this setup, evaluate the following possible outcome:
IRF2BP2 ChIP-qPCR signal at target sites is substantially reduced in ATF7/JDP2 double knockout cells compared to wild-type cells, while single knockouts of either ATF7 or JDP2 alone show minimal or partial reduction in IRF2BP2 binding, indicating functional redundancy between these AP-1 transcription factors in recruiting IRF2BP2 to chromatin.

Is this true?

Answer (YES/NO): NO